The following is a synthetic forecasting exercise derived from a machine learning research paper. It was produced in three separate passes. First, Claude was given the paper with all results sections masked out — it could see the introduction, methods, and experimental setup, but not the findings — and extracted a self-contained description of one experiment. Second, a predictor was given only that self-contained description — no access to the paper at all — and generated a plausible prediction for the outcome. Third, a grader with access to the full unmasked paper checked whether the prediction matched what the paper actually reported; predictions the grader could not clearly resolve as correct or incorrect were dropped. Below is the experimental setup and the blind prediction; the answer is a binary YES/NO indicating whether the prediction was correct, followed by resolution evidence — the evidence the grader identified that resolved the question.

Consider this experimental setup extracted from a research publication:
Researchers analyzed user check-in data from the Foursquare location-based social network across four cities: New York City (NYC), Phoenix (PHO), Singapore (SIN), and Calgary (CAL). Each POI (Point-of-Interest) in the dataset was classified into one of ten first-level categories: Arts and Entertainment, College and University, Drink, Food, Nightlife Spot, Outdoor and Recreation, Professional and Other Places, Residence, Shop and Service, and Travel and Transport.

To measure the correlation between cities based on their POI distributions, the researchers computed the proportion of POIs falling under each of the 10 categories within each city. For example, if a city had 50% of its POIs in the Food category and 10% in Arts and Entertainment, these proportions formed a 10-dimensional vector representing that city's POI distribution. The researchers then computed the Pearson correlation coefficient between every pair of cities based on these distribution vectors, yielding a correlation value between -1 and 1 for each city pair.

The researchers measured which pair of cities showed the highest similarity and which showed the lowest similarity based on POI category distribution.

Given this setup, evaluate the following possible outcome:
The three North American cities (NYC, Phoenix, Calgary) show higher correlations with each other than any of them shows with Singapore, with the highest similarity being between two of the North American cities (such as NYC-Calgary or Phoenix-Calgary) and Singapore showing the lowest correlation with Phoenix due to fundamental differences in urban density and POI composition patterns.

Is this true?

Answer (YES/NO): NO